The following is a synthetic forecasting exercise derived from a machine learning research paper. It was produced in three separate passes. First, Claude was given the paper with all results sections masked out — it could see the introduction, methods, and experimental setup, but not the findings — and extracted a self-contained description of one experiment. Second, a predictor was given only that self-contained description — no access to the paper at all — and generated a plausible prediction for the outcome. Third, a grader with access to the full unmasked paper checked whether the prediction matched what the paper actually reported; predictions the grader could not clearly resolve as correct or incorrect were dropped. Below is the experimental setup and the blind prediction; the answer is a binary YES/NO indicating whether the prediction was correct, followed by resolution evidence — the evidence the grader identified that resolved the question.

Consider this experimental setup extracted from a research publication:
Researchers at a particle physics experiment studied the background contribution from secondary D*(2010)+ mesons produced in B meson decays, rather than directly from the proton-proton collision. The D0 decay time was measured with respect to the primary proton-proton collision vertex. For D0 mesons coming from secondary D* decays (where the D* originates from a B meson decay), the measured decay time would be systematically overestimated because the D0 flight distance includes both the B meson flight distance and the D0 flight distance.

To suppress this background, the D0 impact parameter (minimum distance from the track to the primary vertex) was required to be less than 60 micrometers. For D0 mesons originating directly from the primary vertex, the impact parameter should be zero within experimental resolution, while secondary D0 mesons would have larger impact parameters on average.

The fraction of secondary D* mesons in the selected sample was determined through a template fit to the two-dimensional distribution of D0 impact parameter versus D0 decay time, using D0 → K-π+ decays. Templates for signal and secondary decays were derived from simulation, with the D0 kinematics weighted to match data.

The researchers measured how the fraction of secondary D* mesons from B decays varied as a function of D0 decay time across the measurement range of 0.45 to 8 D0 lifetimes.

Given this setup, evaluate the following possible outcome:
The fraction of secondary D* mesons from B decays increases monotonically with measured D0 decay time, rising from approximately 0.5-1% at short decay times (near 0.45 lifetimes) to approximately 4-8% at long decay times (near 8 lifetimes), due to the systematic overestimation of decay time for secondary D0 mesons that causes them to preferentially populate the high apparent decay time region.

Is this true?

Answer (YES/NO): NO